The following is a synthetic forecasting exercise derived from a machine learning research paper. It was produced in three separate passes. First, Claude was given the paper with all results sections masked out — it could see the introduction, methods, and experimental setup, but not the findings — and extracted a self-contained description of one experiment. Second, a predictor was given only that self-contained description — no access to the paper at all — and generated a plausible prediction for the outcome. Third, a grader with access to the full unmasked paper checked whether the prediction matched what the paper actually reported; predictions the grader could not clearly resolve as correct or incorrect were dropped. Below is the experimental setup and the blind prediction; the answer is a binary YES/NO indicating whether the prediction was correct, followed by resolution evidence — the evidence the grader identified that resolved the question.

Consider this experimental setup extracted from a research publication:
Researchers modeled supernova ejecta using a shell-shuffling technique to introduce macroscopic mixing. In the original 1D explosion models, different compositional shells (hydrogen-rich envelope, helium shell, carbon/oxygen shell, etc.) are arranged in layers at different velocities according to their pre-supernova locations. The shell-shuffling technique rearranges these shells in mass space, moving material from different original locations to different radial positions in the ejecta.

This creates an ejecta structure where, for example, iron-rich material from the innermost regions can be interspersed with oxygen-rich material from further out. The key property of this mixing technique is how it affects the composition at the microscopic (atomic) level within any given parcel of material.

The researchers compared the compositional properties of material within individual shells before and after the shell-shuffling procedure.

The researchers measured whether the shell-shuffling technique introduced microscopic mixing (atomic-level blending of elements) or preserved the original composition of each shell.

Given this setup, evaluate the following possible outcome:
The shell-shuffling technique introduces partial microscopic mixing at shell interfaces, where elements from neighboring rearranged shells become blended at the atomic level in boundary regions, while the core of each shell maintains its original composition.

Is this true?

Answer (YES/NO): NO